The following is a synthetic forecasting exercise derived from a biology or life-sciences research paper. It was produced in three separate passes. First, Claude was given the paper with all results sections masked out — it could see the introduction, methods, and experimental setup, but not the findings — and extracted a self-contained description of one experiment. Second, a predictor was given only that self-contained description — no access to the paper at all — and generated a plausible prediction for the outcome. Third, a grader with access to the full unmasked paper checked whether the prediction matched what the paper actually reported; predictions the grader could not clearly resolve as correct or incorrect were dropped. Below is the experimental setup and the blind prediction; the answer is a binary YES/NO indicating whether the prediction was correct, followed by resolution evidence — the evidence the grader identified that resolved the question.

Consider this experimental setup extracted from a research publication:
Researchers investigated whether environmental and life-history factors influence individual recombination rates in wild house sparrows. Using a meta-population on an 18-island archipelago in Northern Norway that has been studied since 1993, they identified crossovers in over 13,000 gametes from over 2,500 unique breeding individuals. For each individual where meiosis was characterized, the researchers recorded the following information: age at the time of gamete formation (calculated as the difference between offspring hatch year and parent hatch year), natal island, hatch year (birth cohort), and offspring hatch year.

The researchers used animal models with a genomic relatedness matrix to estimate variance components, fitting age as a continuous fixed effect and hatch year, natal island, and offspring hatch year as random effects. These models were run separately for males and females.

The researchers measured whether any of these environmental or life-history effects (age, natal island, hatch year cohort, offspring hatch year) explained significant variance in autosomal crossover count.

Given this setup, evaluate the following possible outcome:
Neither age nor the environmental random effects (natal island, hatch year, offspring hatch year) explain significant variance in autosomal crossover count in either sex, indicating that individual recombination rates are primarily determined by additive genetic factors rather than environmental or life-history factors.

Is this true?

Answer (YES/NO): YES